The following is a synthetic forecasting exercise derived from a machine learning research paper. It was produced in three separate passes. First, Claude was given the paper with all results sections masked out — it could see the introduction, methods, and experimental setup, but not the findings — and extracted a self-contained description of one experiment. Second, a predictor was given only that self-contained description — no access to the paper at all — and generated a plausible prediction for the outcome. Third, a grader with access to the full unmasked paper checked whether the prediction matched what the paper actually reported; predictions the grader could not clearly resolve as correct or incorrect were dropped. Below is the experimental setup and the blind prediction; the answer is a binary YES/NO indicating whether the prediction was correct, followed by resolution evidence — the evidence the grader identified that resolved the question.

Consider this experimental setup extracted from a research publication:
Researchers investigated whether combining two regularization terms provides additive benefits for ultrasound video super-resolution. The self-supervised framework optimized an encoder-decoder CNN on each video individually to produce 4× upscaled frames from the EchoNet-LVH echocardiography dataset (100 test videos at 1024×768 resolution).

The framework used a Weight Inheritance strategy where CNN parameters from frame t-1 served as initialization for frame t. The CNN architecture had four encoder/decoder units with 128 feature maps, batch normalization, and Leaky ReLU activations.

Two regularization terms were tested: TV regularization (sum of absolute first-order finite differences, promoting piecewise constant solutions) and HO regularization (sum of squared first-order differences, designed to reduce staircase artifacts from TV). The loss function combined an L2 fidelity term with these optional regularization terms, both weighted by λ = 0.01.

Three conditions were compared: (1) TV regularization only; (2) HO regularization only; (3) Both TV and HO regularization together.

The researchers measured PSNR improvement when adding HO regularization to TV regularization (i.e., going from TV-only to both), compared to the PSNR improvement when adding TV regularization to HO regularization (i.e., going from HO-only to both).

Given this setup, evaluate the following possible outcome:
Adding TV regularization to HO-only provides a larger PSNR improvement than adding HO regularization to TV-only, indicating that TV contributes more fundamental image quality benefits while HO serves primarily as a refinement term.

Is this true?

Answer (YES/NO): YES